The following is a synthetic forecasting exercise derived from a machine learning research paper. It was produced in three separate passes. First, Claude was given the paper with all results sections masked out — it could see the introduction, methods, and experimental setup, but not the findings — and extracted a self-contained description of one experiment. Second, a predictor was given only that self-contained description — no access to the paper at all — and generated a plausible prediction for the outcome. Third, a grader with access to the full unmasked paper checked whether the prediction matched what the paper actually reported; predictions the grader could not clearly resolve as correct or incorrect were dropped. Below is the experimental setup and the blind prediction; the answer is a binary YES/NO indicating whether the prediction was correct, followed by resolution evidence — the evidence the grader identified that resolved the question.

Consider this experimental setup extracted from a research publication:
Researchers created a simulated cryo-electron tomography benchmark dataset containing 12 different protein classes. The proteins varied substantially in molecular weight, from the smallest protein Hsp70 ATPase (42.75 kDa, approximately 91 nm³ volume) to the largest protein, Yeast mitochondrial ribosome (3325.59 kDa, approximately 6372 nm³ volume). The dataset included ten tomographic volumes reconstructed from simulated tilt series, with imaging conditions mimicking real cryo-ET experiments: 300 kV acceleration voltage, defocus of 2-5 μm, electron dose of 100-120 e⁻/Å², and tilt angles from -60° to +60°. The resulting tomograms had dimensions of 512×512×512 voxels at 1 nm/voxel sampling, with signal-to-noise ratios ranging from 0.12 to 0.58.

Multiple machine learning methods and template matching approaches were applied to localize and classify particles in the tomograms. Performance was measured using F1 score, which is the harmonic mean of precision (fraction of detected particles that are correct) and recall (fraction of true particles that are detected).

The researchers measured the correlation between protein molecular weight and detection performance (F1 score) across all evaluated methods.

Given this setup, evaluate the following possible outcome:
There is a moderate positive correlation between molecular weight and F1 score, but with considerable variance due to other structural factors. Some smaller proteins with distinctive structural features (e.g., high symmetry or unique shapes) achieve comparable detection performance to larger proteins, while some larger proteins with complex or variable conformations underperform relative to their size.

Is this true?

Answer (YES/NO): NO